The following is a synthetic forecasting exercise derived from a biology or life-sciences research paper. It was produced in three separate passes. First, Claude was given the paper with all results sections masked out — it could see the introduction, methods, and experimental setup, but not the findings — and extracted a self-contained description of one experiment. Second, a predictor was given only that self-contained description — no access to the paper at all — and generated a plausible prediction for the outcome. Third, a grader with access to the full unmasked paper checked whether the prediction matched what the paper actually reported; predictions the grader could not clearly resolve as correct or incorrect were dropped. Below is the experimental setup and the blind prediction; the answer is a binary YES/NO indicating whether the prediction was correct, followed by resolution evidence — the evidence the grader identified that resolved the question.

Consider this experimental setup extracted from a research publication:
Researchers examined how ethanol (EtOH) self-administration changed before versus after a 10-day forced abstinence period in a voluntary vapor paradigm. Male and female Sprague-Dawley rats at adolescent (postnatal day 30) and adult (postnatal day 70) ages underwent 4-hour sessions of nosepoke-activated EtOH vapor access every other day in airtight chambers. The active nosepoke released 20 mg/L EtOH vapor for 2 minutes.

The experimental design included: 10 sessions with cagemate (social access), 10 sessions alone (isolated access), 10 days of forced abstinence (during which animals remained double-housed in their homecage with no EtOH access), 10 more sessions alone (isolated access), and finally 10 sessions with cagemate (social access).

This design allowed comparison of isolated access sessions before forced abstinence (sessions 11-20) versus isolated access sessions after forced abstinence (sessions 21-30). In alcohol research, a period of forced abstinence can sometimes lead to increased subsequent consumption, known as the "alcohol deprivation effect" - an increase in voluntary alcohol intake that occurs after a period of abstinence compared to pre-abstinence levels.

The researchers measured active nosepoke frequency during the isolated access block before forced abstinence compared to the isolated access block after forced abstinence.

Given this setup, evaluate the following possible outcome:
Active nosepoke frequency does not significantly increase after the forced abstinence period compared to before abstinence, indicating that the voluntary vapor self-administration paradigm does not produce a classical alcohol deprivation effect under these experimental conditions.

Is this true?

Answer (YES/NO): YES